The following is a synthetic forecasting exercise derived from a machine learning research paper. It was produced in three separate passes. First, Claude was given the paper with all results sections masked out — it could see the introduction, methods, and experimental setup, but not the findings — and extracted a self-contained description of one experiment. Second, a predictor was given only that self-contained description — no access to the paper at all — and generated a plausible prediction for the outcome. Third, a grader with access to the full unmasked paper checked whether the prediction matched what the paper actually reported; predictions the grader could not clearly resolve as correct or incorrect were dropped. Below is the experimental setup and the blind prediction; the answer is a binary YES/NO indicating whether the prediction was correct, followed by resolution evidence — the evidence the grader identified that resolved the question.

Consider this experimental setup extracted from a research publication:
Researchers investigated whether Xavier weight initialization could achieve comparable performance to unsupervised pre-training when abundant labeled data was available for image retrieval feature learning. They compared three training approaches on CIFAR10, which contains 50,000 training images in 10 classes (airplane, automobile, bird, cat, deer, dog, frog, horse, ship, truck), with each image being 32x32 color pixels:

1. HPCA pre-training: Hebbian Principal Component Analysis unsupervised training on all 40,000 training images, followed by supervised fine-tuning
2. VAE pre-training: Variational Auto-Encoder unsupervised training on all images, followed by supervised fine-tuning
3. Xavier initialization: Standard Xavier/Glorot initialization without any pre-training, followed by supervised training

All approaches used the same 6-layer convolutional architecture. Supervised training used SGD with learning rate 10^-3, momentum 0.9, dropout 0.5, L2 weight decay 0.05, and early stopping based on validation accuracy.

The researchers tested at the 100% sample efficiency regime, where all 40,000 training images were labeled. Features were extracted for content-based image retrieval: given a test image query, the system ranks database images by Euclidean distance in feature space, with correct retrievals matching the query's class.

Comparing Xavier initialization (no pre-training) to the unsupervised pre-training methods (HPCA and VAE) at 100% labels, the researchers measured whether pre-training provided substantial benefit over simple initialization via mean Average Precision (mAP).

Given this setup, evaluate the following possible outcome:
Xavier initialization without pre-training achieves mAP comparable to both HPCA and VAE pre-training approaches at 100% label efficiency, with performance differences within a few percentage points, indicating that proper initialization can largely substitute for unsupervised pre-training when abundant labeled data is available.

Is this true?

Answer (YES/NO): YES